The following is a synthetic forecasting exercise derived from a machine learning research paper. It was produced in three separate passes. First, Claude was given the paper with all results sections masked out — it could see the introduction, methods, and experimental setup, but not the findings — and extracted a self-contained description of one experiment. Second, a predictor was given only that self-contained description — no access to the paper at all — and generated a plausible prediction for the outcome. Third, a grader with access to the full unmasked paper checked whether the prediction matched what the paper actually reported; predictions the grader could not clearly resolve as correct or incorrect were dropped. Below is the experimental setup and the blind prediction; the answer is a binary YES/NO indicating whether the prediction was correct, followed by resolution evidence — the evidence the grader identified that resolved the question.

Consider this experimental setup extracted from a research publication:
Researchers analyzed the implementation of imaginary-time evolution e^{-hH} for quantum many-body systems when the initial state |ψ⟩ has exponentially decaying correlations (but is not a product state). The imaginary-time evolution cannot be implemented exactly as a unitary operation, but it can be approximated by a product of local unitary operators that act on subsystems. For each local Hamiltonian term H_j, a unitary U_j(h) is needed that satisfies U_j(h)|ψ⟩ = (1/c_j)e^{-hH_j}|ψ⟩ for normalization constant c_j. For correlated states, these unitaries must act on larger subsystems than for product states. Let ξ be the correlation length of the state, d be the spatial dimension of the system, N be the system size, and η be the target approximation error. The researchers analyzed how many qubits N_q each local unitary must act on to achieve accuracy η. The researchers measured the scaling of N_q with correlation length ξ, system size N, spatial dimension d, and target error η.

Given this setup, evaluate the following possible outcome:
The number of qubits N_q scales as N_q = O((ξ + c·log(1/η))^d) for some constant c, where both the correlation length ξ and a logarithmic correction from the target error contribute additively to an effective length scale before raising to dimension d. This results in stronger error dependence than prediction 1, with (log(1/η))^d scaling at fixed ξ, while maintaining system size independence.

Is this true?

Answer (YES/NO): NO